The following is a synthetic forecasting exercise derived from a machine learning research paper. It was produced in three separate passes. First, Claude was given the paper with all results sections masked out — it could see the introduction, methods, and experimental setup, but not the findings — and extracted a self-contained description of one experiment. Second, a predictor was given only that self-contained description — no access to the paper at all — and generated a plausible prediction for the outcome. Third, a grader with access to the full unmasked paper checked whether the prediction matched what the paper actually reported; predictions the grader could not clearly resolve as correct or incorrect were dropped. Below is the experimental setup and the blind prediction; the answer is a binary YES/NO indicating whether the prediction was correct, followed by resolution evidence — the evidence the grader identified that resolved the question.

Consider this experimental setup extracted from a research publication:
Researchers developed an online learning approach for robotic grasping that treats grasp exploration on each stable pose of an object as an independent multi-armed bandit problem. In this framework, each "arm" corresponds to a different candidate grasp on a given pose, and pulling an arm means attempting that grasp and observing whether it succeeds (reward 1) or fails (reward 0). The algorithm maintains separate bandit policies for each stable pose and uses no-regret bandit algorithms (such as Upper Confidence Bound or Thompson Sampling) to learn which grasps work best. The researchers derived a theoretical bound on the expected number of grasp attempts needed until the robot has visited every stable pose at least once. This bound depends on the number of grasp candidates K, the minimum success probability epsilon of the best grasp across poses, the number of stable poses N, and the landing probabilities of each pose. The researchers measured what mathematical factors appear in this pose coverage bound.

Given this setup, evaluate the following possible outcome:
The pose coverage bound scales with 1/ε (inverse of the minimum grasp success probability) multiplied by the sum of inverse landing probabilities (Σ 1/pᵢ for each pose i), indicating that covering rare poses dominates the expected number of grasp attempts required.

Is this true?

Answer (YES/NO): NO